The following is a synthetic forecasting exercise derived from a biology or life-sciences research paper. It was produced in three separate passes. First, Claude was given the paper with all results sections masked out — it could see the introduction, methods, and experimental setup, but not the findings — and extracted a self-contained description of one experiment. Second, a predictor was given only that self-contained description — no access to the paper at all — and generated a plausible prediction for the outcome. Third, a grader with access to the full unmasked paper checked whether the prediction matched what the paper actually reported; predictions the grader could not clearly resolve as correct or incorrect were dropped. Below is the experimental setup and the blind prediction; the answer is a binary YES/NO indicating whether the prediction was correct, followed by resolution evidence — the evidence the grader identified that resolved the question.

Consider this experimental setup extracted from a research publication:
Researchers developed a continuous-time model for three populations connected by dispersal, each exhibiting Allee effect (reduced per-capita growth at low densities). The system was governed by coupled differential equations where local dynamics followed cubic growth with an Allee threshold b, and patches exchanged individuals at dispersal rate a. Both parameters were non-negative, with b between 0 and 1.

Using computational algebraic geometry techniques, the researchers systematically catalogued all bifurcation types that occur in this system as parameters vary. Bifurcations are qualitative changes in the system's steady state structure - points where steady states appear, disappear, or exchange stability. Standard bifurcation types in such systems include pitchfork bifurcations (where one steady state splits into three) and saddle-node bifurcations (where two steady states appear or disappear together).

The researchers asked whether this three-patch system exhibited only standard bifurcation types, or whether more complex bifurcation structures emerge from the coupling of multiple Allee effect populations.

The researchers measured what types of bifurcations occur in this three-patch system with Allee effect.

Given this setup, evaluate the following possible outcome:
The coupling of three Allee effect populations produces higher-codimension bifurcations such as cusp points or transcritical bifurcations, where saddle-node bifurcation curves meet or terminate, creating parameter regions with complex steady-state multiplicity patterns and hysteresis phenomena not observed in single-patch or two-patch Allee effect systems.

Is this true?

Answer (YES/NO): NO